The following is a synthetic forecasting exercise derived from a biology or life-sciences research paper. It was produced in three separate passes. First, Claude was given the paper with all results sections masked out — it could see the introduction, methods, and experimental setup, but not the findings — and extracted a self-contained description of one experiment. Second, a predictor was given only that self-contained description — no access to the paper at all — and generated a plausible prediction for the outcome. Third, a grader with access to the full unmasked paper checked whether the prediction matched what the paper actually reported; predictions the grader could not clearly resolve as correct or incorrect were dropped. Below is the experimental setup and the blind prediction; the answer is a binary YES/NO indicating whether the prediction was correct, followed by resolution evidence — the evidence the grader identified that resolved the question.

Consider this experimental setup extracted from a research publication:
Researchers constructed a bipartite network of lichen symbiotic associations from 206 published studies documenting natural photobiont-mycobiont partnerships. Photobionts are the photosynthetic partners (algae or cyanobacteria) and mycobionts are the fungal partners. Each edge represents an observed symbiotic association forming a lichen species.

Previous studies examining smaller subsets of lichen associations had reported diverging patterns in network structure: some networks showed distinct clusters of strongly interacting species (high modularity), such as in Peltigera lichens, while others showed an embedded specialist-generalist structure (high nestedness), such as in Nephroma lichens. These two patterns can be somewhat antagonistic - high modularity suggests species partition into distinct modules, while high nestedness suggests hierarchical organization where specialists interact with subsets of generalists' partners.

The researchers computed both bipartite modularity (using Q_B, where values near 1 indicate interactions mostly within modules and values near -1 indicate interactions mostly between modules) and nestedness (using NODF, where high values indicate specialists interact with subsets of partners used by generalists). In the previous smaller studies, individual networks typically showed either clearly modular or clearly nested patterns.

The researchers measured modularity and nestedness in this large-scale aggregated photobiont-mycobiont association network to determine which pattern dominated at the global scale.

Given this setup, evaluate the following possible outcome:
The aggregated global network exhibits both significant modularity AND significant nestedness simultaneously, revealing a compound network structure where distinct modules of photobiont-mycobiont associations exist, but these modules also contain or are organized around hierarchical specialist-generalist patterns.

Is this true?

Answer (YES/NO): NO